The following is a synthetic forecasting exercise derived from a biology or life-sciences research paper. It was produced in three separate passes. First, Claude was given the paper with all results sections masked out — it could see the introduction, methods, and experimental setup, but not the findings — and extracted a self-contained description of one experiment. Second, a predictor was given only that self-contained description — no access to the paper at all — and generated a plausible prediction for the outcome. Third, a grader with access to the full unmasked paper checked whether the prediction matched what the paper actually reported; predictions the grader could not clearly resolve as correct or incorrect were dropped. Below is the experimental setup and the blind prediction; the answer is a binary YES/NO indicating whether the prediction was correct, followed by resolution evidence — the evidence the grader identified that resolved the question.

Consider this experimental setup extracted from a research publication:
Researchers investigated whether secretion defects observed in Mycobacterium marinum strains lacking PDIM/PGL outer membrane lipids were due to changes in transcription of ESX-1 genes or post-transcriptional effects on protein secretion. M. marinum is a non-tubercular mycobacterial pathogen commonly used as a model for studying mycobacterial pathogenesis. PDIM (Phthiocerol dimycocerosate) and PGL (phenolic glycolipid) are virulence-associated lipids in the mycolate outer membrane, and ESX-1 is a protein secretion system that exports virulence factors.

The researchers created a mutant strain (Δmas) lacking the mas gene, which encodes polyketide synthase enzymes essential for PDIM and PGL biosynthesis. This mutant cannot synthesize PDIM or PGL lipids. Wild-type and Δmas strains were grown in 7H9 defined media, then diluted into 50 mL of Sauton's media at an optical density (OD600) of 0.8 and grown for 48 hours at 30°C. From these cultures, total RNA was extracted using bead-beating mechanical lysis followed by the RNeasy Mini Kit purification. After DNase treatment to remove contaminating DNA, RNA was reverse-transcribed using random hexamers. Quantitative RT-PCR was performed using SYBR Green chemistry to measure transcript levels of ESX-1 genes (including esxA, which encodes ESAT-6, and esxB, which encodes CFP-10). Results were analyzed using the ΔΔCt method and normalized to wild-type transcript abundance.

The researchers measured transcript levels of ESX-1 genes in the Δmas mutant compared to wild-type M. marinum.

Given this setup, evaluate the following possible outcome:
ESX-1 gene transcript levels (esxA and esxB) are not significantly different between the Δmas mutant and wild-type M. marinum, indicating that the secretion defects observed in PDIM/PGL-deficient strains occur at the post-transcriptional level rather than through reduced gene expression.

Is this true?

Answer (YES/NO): YES